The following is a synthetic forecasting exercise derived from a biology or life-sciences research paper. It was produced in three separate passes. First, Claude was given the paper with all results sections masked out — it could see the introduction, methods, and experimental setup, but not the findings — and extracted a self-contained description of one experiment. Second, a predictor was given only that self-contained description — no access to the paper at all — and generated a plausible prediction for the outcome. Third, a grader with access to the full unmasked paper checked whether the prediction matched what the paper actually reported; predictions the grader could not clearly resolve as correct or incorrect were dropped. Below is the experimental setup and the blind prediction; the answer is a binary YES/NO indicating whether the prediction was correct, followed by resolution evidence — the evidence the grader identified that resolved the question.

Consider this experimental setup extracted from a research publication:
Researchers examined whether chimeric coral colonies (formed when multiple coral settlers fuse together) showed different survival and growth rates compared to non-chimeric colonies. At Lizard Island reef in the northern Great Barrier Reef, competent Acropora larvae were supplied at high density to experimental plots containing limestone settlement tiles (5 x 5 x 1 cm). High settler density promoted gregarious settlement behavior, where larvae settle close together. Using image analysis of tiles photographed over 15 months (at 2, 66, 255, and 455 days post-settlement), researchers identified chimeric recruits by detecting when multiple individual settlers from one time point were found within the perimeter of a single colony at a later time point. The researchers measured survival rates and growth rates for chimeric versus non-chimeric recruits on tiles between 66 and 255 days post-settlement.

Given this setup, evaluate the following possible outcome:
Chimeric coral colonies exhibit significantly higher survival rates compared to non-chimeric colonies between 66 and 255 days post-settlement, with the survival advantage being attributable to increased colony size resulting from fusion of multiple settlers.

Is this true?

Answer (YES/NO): NO